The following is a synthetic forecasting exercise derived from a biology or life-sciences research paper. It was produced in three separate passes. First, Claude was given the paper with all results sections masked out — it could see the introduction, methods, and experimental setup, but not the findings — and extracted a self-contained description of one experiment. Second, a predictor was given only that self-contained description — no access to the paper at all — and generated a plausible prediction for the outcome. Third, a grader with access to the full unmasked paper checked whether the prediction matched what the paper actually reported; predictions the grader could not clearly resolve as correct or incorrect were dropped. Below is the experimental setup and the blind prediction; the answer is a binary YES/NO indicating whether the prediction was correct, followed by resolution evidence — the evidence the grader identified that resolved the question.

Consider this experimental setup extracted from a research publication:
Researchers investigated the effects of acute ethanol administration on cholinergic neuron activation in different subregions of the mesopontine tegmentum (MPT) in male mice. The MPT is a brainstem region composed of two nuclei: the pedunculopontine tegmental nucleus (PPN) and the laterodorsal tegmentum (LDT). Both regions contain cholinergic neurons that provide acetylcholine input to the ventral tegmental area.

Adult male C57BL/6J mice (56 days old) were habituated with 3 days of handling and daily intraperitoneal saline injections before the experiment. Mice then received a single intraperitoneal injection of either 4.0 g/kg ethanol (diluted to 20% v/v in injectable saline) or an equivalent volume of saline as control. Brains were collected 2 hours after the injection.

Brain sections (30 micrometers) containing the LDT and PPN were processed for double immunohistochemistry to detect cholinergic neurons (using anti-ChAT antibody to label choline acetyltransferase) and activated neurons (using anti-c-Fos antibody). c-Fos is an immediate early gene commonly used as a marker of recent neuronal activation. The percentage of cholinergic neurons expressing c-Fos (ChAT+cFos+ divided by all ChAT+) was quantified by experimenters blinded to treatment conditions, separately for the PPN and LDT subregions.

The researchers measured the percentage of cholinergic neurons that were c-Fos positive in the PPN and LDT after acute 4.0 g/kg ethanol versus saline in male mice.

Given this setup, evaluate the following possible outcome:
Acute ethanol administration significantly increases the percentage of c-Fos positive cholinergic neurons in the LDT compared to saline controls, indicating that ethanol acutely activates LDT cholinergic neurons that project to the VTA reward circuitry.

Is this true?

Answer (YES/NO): NO